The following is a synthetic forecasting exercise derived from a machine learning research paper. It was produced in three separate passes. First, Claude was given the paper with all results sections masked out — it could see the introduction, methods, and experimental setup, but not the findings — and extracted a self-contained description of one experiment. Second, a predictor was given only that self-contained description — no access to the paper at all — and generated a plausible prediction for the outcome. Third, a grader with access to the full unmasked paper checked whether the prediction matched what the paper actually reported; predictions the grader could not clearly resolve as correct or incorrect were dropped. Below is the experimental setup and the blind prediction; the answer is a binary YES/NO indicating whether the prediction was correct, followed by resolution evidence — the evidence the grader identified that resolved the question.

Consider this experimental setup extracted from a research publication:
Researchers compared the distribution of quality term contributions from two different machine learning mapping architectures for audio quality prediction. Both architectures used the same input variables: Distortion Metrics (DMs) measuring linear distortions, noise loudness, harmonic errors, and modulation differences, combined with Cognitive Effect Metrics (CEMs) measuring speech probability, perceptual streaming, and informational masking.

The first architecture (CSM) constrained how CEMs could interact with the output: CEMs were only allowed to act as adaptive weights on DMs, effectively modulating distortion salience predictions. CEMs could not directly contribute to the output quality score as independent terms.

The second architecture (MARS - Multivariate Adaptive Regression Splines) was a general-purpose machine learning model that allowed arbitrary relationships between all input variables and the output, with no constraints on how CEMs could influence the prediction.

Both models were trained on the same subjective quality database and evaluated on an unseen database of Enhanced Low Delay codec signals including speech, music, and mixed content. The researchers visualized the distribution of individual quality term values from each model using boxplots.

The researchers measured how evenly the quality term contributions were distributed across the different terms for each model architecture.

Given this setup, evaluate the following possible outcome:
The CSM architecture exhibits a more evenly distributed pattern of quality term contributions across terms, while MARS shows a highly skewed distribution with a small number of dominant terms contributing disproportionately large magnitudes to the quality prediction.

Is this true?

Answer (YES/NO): YES